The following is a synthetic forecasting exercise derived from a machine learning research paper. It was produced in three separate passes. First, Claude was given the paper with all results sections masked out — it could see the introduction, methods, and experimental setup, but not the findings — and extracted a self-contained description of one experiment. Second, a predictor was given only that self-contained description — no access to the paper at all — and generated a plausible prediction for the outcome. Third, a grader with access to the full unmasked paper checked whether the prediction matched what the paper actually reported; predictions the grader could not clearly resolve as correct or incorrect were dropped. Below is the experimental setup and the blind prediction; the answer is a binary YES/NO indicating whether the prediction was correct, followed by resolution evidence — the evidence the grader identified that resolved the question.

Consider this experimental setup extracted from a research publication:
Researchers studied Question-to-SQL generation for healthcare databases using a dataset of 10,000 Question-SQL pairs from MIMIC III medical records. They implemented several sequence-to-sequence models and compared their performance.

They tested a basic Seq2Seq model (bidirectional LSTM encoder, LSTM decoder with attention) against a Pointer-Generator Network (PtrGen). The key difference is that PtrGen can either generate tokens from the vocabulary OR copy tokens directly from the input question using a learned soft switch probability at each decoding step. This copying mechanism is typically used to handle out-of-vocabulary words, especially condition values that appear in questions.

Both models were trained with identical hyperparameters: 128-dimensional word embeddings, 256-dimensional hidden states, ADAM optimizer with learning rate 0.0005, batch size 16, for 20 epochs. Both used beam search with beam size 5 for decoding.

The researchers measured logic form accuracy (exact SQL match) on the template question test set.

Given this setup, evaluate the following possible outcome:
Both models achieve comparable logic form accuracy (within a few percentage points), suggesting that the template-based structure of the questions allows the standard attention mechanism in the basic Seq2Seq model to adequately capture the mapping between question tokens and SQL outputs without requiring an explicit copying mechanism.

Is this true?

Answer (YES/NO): NO